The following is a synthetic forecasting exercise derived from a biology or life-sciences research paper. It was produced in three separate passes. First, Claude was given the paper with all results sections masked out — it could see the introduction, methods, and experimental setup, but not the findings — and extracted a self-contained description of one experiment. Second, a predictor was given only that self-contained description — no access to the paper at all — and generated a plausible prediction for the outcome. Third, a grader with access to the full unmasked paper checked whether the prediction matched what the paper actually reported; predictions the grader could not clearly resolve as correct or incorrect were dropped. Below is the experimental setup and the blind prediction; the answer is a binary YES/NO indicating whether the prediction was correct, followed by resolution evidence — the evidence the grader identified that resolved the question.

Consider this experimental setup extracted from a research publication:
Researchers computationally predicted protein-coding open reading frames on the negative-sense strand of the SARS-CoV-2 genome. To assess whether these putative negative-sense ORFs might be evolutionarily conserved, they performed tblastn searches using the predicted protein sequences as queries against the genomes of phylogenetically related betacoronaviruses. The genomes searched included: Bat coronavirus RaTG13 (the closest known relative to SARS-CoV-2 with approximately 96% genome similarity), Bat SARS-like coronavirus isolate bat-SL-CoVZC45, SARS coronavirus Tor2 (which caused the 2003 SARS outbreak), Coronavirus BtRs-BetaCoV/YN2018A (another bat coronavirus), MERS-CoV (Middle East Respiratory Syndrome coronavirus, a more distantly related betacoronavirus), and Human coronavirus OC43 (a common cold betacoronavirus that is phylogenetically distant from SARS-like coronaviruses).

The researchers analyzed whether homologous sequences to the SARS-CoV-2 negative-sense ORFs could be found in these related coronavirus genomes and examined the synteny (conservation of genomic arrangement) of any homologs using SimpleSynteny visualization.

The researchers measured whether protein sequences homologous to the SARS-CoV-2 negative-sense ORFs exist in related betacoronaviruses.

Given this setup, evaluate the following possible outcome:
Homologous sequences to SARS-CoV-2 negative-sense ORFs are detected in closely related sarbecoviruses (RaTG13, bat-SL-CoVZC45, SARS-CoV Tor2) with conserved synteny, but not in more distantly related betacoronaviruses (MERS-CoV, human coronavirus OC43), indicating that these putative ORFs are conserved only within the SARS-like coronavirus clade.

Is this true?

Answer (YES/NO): YES